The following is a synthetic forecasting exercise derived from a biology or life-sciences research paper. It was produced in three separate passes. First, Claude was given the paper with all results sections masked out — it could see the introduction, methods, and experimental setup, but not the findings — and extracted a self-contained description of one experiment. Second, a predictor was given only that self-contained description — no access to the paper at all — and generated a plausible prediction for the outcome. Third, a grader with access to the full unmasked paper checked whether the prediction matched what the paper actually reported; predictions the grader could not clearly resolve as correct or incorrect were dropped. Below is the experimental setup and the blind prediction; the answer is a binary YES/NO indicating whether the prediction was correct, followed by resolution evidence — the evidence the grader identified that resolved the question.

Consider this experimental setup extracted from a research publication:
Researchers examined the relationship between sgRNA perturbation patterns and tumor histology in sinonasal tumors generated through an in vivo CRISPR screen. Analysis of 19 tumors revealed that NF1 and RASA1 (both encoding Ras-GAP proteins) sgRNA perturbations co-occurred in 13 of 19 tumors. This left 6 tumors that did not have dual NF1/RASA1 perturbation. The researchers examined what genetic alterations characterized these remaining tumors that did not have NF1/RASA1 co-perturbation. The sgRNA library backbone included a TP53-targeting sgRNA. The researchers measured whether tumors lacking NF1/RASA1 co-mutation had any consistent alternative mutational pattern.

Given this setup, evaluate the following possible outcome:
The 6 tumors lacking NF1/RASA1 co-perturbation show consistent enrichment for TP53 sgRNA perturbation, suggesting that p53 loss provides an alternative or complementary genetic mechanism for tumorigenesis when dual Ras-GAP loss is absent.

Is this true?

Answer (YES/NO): YES